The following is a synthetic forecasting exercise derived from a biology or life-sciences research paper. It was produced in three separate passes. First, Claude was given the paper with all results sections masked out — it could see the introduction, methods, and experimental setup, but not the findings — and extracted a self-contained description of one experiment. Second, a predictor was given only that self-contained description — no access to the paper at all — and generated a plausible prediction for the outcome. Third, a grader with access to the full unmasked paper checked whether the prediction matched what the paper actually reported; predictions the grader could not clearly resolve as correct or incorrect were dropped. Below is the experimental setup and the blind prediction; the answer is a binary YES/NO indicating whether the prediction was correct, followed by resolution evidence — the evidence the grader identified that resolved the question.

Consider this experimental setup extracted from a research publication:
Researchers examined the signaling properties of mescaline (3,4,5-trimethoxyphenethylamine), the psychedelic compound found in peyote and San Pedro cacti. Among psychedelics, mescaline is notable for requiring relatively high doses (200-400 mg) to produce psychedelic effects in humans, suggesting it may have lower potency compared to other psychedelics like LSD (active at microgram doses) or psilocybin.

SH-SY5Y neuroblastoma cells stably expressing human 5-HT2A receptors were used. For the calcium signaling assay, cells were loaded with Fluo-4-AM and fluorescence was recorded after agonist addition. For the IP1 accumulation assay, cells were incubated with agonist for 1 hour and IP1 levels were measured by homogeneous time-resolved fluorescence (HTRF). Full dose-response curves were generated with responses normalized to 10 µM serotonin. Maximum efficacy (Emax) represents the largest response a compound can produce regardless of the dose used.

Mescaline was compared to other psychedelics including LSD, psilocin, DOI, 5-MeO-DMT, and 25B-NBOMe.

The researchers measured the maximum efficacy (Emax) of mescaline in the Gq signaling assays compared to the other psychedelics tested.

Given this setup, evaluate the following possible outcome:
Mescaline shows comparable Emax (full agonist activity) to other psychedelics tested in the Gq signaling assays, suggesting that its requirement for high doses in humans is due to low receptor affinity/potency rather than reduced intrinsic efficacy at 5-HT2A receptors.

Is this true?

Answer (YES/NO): NO